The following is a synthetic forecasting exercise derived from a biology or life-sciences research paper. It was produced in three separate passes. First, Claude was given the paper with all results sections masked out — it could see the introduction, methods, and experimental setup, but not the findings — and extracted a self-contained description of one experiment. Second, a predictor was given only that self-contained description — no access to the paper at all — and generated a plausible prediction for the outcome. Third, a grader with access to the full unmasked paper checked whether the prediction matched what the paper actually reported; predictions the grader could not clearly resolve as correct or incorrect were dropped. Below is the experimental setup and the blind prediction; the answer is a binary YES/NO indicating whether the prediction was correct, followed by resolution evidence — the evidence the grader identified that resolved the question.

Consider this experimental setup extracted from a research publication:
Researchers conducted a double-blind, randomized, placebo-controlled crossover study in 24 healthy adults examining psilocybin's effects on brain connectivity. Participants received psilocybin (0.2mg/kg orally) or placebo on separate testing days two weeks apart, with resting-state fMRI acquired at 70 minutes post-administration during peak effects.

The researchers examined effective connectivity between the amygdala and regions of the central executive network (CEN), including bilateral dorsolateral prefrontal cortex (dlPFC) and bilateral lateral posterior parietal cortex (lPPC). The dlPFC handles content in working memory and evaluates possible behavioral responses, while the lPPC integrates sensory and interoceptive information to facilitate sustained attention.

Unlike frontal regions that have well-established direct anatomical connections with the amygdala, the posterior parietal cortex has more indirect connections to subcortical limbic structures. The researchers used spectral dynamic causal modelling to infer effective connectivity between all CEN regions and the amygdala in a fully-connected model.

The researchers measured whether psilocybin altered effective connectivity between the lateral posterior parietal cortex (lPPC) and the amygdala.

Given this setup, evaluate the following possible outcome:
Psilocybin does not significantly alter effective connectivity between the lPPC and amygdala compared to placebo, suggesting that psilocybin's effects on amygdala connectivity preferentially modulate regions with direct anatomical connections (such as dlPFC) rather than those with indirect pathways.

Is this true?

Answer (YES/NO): NO